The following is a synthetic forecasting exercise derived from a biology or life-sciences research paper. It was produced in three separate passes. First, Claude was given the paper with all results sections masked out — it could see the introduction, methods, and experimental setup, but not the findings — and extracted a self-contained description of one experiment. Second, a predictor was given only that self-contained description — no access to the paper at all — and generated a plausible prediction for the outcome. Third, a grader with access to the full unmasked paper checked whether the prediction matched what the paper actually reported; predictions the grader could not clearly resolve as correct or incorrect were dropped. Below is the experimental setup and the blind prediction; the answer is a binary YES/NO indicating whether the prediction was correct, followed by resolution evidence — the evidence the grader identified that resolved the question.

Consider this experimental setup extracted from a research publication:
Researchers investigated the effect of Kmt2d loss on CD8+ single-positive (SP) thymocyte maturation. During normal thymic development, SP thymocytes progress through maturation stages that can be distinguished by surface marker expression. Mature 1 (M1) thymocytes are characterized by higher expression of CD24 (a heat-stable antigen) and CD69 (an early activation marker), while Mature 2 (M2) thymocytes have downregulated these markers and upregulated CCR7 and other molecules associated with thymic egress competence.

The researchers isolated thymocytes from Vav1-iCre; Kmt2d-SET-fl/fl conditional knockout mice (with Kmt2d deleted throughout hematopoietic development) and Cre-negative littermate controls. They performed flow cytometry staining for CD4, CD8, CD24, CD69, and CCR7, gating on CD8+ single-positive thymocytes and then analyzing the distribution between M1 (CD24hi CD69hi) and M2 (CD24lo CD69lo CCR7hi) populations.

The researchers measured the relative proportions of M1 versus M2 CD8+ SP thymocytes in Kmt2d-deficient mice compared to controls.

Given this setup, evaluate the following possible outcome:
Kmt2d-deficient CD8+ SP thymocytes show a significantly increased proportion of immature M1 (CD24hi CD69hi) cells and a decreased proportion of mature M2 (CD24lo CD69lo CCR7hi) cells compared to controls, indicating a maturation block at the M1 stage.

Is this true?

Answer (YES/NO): NO